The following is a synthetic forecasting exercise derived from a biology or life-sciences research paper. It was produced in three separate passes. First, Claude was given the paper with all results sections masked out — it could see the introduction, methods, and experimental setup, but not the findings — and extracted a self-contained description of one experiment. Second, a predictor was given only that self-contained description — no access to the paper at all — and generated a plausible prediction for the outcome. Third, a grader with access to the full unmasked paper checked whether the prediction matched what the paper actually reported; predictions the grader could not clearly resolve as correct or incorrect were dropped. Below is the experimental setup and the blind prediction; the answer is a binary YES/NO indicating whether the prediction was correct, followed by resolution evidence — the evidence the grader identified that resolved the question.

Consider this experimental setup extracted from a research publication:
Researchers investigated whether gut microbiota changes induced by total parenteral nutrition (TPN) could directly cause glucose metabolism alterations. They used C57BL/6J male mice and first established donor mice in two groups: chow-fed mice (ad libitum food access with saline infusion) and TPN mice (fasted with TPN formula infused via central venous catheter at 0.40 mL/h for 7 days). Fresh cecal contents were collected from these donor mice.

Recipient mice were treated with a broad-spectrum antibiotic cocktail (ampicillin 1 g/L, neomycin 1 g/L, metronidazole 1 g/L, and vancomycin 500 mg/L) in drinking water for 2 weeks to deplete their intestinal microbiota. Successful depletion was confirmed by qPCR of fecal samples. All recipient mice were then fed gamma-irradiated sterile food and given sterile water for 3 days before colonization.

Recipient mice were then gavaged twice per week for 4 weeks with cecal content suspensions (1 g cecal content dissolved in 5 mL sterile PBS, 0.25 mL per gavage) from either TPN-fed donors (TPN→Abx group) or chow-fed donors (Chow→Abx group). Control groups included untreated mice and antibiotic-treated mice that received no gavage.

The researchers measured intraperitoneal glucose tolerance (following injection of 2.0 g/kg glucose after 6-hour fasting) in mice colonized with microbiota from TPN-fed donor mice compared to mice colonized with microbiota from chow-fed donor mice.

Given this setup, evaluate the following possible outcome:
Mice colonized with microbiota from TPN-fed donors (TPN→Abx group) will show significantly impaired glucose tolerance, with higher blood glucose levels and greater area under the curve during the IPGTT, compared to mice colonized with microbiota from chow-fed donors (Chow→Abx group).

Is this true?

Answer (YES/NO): YES